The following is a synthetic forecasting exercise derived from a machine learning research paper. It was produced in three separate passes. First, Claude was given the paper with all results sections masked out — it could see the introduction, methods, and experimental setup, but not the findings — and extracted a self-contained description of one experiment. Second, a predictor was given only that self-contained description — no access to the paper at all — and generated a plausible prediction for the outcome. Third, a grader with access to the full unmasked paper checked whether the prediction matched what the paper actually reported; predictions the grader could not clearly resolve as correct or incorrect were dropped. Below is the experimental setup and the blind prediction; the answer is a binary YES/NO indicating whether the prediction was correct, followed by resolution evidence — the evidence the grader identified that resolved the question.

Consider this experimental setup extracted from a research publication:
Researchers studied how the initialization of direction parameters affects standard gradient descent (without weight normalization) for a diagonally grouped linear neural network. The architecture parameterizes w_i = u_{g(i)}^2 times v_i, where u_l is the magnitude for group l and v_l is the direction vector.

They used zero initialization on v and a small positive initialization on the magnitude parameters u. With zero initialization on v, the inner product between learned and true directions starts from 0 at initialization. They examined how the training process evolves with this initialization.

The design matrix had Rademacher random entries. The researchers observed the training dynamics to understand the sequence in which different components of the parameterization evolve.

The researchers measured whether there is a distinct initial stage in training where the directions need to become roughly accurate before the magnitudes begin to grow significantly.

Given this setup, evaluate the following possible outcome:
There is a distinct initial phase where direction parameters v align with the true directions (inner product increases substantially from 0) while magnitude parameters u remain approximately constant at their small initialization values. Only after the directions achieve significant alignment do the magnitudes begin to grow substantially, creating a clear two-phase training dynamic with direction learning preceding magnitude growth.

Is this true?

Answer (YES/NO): YES